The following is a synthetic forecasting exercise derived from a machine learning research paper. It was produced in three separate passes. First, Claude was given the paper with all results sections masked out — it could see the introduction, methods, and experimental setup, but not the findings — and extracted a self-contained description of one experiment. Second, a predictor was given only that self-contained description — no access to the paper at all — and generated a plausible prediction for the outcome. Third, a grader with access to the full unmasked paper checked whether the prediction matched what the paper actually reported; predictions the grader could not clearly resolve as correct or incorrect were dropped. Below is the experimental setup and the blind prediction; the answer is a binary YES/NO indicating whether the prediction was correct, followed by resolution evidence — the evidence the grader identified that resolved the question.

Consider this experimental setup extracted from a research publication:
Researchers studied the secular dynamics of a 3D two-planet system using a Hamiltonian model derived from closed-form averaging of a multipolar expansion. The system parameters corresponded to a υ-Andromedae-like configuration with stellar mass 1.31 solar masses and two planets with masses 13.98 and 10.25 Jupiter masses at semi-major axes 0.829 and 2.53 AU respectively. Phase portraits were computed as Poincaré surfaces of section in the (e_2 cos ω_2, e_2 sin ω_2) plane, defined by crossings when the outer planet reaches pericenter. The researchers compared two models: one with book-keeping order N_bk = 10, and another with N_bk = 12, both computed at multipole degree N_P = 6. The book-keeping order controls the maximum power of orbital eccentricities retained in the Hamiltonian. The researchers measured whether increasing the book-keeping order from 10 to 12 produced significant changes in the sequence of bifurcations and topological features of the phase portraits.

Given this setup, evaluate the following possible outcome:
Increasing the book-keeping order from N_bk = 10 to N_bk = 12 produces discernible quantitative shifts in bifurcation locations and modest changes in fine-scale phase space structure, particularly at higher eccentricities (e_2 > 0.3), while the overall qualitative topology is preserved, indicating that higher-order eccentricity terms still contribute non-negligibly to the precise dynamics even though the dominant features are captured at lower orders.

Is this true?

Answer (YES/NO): NO